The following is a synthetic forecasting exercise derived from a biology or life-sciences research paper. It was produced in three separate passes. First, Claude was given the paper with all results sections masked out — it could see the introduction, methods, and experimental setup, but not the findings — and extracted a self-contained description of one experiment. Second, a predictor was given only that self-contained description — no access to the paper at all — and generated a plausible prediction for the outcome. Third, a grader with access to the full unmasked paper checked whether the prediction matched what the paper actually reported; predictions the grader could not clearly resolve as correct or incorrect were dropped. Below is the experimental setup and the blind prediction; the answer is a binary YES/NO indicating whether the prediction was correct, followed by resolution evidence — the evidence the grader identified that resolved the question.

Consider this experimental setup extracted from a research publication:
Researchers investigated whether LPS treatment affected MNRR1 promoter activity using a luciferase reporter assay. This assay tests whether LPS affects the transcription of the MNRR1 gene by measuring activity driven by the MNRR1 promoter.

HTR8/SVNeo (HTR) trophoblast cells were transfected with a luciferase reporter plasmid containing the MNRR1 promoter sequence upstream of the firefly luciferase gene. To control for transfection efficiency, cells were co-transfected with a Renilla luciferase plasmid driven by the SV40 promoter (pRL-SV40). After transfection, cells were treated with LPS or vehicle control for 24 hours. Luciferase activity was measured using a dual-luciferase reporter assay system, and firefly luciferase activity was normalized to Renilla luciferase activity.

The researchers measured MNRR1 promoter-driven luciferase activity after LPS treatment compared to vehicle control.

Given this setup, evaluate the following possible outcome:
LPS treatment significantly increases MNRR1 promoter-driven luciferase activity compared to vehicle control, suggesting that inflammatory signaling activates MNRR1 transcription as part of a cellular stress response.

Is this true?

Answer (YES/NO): NO